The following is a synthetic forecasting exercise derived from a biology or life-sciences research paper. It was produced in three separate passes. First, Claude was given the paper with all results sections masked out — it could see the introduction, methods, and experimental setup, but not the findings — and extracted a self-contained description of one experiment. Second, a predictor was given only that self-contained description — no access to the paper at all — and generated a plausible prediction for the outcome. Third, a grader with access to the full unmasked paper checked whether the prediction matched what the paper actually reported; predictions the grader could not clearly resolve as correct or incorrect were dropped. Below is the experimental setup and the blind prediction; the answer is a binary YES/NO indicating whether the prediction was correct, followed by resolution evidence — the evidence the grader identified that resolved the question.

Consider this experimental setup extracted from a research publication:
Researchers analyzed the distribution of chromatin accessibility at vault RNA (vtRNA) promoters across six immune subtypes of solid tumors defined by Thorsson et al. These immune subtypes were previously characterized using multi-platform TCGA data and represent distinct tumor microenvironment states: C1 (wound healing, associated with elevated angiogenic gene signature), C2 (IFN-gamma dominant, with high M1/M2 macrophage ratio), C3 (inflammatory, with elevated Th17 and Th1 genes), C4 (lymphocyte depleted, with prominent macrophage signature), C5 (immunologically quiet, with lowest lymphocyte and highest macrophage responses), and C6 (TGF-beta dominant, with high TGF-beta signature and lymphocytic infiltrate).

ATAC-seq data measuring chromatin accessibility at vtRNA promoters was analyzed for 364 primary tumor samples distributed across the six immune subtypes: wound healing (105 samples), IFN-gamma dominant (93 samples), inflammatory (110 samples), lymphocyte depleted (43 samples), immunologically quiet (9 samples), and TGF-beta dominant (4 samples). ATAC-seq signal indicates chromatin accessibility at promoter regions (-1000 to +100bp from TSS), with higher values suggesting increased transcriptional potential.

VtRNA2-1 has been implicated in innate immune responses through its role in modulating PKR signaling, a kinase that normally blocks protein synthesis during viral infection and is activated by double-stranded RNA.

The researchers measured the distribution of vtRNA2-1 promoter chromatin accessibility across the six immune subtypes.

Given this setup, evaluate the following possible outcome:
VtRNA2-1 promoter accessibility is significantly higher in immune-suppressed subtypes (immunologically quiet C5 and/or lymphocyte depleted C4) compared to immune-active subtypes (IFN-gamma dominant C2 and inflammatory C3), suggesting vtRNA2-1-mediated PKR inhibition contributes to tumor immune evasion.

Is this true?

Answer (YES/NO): NO